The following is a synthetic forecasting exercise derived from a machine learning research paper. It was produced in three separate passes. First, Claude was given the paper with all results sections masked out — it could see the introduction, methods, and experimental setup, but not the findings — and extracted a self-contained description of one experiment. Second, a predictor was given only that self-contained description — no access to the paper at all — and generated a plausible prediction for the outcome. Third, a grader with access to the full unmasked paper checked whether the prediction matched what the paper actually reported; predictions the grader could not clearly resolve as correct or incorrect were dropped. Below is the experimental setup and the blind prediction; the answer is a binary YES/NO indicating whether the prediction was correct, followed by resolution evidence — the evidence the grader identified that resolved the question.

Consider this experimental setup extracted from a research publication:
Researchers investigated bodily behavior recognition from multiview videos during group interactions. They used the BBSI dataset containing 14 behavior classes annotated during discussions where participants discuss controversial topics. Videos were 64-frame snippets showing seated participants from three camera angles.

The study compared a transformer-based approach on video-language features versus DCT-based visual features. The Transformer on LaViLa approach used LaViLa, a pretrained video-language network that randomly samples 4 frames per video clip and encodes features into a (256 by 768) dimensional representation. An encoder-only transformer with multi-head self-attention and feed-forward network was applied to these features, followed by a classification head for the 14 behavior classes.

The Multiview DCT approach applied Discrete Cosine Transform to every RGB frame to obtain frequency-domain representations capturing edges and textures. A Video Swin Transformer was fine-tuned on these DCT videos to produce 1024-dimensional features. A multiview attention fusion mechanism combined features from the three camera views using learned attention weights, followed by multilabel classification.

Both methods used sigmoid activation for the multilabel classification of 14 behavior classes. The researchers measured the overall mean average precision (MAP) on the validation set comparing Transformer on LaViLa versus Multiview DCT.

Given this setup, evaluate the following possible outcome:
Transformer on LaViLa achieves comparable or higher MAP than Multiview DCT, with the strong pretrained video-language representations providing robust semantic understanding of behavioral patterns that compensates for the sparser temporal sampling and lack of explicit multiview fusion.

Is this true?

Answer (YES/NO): NO